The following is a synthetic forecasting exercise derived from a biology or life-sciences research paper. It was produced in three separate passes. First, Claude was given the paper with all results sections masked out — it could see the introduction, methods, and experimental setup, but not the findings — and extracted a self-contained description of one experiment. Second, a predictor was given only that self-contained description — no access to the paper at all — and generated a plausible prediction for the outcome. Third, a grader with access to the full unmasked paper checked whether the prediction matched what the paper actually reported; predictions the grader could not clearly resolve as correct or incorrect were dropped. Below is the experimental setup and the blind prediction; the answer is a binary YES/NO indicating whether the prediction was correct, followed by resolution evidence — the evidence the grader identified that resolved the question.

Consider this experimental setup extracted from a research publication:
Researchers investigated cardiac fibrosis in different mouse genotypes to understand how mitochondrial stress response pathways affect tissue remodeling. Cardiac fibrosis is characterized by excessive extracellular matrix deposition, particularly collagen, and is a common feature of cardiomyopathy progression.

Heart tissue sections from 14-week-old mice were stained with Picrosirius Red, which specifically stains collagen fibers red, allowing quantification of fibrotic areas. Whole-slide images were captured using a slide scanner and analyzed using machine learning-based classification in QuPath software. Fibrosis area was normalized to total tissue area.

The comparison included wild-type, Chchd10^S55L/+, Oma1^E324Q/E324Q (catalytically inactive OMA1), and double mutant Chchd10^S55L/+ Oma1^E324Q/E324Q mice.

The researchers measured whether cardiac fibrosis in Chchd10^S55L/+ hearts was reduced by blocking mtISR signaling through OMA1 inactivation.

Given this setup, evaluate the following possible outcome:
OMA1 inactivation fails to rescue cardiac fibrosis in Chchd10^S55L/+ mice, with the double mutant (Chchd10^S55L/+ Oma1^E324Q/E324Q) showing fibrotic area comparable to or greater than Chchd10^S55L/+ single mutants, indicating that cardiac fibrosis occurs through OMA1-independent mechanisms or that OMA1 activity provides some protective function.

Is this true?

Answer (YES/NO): YES